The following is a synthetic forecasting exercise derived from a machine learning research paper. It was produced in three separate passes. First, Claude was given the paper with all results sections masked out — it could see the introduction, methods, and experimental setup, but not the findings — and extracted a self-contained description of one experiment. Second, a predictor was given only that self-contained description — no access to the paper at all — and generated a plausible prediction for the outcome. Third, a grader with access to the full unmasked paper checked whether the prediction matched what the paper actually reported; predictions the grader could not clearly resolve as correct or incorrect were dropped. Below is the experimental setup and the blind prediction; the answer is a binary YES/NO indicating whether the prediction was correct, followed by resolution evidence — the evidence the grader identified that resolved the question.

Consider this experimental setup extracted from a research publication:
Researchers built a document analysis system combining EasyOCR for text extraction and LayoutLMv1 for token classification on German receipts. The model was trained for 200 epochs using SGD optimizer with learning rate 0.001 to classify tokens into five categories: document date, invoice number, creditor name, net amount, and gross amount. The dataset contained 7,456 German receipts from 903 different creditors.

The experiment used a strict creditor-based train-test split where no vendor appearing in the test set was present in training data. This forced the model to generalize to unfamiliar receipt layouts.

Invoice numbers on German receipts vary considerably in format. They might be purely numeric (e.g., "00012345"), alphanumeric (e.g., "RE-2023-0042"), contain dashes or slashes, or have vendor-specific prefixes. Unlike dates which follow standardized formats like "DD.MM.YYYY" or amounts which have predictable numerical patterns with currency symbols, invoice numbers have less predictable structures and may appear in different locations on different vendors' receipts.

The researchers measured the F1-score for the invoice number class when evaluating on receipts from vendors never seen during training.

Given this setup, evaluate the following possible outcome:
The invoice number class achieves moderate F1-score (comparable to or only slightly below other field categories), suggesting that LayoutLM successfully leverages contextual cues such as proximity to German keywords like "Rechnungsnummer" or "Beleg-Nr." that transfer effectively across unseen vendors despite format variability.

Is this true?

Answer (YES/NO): YES